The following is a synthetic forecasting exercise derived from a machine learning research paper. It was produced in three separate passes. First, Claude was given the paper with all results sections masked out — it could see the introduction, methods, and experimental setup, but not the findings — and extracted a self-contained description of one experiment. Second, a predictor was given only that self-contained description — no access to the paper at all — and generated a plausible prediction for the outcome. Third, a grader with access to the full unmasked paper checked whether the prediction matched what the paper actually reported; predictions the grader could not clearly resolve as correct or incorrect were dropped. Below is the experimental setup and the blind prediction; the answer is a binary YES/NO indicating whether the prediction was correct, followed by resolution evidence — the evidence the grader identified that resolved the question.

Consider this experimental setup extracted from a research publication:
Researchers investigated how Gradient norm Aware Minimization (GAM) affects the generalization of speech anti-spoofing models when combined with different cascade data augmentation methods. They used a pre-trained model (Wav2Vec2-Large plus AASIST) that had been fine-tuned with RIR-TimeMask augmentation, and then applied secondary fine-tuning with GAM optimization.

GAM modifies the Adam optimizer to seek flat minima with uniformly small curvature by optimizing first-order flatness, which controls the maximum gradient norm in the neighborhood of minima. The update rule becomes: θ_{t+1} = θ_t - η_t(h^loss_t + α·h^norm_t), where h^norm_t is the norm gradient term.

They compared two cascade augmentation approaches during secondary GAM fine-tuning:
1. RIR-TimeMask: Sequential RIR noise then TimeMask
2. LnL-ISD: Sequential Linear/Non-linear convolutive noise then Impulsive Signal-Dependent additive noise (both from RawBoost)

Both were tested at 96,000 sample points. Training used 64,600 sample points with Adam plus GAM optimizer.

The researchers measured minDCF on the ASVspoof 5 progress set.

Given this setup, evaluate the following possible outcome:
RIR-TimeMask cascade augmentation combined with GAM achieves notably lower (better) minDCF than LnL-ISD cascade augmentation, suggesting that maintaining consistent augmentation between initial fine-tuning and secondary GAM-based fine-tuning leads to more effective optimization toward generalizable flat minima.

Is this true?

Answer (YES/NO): YES